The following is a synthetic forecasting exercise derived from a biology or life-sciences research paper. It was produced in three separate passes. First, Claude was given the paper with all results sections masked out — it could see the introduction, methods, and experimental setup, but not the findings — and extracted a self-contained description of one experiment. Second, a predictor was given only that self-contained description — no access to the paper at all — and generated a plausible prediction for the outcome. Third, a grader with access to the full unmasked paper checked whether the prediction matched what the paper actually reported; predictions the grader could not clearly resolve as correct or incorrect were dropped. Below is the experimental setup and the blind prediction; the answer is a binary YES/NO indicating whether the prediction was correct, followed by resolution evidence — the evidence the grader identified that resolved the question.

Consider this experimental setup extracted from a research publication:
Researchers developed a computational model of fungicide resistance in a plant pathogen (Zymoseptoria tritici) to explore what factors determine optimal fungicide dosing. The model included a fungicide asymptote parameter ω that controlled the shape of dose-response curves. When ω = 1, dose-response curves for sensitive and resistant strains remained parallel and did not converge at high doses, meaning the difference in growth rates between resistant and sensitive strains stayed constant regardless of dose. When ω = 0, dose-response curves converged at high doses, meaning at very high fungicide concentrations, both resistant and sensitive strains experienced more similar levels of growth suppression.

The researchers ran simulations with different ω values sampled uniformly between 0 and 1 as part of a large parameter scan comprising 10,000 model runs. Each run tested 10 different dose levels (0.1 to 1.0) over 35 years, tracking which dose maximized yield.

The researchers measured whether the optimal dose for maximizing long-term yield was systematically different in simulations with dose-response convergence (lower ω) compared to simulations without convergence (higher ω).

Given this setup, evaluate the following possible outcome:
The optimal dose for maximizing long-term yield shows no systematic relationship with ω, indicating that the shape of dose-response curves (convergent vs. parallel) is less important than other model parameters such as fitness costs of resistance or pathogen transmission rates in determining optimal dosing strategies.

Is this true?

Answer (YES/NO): NO